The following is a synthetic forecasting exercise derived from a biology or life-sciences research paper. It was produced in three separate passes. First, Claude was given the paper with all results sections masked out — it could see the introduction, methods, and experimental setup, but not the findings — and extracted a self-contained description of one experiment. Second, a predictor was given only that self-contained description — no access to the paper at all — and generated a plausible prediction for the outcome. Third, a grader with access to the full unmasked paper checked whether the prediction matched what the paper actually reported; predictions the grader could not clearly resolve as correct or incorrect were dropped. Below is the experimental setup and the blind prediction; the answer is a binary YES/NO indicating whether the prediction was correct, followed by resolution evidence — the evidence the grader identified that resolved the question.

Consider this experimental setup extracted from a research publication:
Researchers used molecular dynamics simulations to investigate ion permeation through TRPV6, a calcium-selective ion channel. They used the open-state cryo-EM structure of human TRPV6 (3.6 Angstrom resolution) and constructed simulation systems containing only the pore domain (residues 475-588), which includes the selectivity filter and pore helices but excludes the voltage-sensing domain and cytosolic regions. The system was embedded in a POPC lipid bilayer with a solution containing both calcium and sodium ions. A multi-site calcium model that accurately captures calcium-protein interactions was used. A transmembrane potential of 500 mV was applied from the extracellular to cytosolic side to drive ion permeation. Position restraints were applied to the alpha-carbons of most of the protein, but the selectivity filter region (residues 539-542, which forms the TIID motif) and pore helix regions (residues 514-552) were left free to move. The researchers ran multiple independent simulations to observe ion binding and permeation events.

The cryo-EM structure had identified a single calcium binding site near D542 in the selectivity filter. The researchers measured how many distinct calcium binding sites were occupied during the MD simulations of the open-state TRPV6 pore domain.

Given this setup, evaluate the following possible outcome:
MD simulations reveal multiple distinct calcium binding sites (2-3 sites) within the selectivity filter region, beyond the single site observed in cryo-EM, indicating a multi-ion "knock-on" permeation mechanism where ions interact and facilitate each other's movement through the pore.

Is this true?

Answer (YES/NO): YES